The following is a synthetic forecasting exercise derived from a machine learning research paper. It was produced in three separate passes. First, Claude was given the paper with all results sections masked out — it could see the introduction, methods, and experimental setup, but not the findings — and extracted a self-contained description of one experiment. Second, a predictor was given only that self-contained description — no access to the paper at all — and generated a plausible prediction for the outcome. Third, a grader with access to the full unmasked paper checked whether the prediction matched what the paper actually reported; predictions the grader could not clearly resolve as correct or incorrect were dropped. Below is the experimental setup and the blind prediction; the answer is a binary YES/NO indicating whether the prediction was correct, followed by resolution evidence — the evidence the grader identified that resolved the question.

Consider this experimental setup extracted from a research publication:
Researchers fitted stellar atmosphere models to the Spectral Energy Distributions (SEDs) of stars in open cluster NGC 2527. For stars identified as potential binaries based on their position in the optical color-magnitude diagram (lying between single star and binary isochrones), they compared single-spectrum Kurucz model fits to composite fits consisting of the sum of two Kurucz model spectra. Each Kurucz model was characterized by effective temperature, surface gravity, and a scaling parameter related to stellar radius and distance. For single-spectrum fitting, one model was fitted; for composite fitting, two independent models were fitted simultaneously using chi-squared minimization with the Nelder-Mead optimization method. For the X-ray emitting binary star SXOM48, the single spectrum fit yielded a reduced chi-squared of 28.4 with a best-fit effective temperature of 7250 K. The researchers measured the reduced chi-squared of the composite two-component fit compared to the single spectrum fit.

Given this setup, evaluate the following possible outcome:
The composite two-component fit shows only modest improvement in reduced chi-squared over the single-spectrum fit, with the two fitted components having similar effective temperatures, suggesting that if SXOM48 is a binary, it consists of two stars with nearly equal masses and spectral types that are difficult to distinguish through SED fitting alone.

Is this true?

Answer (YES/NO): NO